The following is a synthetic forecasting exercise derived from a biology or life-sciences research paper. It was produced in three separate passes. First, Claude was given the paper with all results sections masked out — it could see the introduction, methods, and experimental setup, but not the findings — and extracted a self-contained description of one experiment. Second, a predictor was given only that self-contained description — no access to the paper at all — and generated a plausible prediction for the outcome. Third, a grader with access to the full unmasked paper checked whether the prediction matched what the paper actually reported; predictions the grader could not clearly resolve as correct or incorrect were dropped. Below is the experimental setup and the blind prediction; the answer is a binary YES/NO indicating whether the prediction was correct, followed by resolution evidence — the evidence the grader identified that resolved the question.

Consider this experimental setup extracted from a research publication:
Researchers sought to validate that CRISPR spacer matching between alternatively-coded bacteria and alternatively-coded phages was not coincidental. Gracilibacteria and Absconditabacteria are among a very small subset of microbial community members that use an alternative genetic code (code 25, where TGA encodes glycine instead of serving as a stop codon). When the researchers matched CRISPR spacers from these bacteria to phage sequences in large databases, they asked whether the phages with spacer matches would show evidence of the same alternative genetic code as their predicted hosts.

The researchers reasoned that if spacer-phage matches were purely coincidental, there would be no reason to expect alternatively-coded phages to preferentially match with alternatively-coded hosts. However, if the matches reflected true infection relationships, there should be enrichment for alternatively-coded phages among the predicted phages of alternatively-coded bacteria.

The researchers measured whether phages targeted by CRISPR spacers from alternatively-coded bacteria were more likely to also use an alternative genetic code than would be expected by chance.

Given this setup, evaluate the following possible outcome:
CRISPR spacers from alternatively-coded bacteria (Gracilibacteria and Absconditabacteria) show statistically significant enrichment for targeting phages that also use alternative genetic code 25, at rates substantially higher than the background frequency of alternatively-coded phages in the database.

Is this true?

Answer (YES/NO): NO